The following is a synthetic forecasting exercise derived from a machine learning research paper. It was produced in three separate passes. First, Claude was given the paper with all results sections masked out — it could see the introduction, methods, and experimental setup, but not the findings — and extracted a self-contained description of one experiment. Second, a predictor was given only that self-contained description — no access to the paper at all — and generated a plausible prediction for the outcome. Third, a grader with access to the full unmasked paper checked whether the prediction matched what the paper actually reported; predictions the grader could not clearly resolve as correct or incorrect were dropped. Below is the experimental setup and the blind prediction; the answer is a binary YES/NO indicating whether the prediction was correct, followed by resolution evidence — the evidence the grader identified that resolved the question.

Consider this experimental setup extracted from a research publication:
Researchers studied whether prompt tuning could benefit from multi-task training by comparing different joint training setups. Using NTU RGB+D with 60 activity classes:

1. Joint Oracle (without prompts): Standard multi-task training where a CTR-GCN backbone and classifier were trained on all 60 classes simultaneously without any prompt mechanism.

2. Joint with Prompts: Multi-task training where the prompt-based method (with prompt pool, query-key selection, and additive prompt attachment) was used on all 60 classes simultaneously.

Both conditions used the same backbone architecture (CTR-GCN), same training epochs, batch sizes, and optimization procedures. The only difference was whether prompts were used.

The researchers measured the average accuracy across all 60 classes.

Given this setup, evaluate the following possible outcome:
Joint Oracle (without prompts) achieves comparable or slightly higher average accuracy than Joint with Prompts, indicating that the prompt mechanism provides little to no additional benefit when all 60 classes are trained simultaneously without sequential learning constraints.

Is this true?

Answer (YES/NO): NO